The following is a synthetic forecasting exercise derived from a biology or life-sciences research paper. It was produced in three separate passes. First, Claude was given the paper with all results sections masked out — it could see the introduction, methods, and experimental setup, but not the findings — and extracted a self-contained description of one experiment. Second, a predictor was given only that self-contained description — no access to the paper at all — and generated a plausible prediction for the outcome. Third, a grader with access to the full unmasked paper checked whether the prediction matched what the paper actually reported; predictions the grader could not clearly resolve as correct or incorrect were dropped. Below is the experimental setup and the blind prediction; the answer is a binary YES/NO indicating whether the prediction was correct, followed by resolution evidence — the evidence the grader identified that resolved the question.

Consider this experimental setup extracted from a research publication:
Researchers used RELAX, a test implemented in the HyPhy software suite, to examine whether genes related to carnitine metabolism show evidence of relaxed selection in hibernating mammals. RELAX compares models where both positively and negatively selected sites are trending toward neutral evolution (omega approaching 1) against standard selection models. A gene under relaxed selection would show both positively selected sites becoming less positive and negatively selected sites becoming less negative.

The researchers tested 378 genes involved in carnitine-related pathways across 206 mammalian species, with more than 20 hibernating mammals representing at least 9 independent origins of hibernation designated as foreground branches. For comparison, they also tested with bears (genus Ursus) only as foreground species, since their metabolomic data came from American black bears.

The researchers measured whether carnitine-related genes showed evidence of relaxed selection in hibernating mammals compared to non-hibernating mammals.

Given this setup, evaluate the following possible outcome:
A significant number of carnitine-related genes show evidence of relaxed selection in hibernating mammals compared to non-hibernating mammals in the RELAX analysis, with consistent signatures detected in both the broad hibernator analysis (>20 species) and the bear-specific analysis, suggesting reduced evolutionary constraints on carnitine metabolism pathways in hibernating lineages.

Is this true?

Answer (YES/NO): NO